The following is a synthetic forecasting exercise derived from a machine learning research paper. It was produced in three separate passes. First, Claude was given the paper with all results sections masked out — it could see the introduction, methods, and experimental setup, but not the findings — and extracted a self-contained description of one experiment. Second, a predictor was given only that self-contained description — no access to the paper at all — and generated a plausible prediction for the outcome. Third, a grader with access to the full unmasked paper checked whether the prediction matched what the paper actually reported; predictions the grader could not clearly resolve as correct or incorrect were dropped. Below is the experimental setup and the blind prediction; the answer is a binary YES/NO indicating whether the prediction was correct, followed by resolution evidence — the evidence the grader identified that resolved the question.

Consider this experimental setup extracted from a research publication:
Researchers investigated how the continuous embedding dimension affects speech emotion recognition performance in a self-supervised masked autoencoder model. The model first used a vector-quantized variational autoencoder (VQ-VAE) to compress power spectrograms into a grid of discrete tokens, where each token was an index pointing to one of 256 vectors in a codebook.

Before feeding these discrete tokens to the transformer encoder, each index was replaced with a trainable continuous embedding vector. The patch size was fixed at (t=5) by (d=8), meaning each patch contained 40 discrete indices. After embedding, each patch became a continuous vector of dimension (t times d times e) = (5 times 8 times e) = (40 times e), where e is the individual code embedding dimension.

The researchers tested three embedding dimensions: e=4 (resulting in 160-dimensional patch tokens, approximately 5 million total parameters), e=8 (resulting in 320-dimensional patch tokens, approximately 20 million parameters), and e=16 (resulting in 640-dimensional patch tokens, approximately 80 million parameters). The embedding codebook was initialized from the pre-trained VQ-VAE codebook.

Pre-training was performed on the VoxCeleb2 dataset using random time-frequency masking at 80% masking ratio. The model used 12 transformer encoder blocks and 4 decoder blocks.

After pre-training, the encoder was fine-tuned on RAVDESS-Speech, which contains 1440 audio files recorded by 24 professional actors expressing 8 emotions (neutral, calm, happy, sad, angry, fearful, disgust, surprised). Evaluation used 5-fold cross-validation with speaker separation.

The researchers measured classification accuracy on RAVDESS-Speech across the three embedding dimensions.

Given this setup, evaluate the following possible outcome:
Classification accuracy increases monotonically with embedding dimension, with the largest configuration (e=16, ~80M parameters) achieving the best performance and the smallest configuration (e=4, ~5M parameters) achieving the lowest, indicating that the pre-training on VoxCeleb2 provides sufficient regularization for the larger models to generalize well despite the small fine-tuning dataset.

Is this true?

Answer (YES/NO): NO